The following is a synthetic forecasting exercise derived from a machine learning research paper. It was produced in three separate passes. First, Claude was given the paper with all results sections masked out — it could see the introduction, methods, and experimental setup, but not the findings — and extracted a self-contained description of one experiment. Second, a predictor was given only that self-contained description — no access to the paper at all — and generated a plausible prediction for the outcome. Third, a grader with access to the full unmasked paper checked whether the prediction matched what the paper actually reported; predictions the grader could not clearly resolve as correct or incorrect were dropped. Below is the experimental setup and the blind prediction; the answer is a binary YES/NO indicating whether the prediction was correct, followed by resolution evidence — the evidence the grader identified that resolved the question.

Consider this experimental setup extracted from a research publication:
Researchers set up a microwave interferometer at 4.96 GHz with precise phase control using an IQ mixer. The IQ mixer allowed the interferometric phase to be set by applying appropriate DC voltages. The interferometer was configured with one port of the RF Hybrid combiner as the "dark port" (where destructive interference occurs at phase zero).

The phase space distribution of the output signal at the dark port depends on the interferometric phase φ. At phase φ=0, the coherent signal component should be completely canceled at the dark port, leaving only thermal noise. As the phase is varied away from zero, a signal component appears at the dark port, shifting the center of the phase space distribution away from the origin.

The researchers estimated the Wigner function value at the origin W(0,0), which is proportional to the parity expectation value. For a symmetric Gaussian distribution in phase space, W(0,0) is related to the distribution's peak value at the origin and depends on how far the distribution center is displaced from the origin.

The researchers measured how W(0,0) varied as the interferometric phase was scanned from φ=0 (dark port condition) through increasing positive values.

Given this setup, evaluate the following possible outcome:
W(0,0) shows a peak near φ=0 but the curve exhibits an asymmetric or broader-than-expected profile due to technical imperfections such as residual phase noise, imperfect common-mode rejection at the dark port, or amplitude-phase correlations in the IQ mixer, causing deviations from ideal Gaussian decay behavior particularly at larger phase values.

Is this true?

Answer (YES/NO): NO